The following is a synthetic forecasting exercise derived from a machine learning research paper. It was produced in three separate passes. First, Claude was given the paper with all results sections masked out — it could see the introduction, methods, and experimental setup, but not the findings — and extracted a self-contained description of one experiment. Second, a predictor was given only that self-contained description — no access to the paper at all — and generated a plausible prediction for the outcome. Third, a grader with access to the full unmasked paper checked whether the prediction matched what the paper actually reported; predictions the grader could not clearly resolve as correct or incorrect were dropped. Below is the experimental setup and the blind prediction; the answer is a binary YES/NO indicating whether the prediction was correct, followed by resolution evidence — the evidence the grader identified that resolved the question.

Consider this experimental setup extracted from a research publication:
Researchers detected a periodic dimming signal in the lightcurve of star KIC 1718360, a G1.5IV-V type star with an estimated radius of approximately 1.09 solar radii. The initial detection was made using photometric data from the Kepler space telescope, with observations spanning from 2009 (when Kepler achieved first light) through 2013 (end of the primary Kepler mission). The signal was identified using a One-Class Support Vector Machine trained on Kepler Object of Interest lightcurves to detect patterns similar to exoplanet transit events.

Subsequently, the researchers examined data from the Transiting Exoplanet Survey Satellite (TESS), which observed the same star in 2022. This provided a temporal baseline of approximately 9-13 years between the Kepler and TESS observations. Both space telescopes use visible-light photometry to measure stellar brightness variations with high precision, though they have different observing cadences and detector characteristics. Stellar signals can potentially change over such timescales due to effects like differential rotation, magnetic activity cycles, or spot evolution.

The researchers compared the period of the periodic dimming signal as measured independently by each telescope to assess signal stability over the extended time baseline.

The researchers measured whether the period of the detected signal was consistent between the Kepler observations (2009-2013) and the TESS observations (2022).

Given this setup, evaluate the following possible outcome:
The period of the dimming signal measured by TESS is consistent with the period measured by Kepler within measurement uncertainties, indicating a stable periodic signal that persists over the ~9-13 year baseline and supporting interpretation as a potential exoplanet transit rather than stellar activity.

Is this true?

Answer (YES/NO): NO